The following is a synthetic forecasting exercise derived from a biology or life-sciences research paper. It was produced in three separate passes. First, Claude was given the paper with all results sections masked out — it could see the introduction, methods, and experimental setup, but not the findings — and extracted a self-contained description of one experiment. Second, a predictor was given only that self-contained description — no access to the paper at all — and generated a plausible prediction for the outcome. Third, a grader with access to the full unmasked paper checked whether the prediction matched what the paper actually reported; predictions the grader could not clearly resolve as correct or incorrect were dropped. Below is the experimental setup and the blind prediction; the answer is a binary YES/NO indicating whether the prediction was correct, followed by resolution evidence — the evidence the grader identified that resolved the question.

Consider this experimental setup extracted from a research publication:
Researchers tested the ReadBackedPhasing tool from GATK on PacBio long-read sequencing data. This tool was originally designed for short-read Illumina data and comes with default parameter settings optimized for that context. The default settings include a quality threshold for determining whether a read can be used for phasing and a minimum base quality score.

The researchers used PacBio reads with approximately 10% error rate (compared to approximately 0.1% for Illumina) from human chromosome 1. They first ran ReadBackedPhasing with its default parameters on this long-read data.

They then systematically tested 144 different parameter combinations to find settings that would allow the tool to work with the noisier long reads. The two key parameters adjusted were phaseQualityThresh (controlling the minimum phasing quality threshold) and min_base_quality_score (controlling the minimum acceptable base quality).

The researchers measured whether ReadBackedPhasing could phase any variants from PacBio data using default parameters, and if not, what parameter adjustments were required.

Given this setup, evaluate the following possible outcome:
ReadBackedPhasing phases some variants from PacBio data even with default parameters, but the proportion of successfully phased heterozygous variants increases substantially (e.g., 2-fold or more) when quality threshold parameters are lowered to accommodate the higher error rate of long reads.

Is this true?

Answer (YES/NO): NO